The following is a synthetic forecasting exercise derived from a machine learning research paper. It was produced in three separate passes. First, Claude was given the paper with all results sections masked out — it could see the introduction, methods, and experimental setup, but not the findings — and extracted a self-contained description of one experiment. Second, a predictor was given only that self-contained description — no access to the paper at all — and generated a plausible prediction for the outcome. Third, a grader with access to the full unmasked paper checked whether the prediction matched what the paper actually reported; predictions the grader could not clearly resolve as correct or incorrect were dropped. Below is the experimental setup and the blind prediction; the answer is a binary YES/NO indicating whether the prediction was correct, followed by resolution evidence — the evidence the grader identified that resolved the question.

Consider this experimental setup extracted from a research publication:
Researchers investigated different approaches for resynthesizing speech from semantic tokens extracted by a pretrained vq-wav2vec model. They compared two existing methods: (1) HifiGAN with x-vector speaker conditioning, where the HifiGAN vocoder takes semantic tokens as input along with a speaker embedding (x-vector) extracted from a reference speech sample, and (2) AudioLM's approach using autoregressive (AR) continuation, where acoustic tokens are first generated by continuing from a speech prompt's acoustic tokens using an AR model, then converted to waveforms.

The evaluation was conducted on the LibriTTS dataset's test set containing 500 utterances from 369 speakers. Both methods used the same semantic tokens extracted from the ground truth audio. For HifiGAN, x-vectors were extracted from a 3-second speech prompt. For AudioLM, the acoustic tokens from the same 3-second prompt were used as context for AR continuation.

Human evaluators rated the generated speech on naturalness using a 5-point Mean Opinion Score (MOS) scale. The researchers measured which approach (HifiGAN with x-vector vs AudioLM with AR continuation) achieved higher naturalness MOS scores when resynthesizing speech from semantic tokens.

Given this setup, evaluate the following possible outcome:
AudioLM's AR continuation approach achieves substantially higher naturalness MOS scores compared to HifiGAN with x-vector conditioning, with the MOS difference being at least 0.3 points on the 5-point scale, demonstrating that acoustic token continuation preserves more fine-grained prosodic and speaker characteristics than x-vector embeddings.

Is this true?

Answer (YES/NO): NO